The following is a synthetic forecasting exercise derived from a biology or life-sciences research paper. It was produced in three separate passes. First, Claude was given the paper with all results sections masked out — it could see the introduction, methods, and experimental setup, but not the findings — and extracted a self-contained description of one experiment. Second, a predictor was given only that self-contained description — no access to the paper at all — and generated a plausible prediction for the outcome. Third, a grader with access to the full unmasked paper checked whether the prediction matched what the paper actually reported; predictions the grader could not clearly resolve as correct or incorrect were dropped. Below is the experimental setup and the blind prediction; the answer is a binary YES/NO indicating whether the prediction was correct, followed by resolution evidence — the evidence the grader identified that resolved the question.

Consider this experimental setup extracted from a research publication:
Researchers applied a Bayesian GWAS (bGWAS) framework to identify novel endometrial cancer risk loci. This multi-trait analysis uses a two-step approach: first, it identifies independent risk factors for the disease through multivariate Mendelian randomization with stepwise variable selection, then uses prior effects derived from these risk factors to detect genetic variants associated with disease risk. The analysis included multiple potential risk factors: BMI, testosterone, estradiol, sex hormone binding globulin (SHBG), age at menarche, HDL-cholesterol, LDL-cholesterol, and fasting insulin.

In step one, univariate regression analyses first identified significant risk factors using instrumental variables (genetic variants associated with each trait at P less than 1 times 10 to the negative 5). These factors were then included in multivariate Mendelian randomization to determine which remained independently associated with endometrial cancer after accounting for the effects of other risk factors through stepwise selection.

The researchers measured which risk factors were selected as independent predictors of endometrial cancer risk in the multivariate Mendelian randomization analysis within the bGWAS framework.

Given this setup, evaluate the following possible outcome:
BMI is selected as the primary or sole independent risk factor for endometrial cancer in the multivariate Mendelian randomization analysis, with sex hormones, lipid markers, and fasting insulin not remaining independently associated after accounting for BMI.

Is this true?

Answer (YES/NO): NO